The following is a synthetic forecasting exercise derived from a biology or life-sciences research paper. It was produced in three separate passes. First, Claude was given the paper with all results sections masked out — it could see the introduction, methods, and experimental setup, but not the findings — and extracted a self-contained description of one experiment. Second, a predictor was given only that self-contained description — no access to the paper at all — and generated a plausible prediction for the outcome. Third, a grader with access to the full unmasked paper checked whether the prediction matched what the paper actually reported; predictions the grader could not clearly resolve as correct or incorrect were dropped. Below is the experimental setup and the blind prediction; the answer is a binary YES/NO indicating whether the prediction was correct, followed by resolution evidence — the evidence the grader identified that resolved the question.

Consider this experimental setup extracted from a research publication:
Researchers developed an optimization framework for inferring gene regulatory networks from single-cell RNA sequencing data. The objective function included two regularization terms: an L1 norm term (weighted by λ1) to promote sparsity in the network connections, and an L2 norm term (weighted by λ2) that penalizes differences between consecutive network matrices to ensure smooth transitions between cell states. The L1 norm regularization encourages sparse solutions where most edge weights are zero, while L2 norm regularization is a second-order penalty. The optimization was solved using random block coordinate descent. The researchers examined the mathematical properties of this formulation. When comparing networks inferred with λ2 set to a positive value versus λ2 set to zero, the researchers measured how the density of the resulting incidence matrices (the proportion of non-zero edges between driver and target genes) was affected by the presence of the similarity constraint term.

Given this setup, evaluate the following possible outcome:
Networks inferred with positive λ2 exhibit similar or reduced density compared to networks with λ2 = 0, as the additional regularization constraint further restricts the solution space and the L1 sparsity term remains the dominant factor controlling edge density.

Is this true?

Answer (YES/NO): NO